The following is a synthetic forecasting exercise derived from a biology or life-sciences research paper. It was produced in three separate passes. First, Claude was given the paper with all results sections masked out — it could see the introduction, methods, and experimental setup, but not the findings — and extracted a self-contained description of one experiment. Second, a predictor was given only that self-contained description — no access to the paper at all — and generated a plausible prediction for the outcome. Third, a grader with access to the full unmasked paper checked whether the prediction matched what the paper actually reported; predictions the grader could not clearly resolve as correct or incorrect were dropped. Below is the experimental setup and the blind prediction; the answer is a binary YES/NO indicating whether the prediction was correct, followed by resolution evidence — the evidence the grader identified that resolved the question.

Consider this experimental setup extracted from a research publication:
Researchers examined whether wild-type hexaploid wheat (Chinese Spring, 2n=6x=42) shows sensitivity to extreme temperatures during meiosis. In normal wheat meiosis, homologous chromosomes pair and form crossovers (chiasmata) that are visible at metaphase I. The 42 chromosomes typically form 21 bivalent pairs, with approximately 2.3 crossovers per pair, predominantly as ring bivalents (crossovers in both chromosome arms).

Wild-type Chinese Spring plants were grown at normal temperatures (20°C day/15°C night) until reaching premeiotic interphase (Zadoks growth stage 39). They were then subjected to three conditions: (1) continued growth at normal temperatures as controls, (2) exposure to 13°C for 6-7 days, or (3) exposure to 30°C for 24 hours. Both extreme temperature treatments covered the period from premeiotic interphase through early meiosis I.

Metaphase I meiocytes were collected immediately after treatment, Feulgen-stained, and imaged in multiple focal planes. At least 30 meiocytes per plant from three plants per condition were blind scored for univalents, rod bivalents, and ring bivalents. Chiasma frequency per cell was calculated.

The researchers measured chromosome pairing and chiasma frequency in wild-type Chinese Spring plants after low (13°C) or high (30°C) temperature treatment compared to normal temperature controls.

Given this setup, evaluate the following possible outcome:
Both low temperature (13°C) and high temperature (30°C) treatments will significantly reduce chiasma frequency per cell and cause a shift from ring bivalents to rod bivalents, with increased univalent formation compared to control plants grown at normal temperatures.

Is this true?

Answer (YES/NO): NO